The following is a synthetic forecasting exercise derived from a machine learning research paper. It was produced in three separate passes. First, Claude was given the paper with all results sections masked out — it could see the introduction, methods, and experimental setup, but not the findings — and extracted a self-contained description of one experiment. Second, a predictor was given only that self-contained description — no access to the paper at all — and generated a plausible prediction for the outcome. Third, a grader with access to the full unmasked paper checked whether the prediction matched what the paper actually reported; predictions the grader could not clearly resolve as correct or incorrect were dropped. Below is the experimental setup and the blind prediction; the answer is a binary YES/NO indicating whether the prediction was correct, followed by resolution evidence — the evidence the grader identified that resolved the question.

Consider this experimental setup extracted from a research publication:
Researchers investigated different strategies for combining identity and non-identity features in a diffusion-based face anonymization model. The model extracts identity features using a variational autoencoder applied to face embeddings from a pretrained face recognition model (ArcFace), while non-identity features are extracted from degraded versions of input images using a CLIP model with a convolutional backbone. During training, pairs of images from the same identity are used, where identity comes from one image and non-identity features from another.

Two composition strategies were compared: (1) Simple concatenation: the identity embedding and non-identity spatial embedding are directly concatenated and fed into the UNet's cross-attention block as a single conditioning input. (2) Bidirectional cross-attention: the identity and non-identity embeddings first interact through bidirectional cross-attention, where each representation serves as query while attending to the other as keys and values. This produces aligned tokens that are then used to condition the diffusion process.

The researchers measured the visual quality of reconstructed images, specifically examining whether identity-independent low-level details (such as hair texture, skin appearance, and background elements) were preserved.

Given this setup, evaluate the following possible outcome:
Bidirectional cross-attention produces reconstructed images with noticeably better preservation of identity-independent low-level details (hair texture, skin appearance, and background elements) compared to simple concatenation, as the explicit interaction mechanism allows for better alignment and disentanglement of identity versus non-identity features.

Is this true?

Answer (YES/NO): YES